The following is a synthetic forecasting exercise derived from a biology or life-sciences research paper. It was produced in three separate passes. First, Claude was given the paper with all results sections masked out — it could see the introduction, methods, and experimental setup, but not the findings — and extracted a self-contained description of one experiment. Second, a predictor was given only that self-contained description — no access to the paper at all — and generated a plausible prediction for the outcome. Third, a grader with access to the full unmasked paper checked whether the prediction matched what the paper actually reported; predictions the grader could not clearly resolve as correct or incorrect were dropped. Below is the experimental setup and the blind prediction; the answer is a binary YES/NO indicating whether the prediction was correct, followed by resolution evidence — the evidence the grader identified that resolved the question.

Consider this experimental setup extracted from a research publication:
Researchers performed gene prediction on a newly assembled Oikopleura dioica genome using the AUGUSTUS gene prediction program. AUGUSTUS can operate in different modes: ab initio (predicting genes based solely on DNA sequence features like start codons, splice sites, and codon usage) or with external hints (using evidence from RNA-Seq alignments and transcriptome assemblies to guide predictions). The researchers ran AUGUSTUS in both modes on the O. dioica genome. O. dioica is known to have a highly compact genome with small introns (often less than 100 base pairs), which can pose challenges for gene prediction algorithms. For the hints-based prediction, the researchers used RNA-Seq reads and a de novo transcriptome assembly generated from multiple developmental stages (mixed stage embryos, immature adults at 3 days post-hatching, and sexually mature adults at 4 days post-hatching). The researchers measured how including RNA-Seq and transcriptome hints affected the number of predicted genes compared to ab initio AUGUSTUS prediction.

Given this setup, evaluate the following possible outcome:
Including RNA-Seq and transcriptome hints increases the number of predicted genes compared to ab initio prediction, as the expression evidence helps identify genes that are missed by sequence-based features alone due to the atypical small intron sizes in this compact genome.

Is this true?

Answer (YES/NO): YES